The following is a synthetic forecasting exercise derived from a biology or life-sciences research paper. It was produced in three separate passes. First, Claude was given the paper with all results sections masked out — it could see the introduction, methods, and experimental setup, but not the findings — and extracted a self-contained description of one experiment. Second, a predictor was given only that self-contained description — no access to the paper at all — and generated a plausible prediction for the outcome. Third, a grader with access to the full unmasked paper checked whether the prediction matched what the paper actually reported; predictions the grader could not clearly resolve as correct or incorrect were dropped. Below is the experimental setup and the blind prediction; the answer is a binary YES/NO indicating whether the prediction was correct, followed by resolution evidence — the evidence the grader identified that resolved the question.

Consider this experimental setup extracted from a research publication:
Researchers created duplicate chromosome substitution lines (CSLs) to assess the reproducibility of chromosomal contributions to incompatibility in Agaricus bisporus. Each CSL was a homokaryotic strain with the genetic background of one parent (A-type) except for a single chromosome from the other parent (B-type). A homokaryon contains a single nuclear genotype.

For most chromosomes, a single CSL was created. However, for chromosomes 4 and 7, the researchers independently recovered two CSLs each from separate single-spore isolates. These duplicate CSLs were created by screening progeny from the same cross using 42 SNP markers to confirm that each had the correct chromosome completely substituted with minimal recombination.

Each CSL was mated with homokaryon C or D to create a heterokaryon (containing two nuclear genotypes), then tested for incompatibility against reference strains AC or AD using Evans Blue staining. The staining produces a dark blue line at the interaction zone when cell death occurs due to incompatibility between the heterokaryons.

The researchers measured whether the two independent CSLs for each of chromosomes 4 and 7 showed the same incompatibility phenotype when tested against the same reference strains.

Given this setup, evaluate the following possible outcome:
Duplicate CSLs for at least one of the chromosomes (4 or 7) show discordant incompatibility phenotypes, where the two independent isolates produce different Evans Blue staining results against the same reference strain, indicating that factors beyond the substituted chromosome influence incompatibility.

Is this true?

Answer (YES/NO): NO